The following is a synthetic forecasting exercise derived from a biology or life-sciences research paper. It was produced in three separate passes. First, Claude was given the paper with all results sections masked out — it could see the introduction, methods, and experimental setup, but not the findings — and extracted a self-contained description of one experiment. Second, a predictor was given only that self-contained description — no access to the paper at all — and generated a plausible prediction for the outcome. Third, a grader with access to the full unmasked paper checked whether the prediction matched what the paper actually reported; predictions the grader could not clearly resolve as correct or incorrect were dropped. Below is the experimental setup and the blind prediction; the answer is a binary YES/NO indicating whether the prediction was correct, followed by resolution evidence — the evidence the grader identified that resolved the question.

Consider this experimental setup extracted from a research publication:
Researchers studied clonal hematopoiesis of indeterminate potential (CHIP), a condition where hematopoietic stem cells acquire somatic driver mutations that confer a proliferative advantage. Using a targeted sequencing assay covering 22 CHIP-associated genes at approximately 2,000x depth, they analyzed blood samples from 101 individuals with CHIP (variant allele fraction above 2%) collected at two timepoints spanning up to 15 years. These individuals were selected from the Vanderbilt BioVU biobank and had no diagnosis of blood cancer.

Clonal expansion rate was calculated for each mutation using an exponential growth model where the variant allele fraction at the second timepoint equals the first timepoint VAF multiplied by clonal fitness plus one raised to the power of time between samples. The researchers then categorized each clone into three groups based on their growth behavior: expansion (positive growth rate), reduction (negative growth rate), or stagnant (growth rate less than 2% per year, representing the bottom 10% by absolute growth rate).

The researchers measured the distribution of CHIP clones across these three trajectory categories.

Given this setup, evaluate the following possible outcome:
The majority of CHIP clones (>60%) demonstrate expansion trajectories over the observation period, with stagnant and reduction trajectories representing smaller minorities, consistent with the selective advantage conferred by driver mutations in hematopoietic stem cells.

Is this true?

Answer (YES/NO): YES